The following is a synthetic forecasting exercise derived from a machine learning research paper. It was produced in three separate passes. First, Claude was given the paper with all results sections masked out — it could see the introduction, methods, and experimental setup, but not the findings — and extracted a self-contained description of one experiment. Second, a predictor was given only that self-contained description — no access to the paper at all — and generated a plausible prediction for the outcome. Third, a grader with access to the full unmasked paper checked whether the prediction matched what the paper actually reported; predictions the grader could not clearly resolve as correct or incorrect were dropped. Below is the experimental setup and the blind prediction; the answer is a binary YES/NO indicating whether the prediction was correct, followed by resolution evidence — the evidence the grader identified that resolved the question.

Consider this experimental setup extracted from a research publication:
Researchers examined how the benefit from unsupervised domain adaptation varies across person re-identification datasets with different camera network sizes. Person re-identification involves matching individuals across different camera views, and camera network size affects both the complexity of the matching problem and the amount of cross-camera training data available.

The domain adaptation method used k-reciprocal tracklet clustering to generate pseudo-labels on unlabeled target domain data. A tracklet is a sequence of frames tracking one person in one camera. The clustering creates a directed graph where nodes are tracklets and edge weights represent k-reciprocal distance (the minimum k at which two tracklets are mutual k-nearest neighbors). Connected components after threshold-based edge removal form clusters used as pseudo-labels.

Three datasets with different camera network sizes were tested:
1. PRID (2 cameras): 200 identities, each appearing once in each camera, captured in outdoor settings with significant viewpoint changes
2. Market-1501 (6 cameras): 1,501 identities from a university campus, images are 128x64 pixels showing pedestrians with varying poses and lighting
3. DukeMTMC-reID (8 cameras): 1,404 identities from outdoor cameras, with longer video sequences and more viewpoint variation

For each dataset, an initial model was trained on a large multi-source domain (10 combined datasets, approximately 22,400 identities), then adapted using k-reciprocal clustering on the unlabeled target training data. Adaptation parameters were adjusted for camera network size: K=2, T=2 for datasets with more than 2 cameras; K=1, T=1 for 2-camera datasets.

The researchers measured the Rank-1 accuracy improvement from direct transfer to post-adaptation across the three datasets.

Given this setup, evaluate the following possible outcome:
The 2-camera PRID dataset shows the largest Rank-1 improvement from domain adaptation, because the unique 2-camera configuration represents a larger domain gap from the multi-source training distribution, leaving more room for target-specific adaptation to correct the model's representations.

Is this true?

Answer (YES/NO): NO